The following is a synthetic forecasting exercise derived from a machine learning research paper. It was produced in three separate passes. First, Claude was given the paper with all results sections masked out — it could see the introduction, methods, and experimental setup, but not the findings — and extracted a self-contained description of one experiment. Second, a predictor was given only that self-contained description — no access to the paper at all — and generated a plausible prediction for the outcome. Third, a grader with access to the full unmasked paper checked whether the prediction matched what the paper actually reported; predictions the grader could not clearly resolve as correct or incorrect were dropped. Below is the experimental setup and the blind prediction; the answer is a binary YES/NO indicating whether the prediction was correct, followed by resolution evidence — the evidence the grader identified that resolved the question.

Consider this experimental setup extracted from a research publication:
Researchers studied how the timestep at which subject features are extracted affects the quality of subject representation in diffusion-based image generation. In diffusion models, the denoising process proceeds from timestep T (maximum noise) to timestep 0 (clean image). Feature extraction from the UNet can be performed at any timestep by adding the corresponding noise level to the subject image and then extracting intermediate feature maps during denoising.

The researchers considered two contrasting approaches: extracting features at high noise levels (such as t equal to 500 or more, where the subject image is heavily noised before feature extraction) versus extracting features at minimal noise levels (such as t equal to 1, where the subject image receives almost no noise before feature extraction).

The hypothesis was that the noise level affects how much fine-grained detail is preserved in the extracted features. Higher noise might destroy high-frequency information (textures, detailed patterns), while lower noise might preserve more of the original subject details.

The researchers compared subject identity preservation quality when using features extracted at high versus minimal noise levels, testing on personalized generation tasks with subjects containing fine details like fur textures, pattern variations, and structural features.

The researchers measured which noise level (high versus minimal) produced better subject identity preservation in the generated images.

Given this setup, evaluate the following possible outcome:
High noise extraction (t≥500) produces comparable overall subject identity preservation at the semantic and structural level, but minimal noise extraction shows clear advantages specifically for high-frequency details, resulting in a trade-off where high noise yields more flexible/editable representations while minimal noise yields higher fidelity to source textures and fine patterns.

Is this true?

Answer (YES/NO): NO